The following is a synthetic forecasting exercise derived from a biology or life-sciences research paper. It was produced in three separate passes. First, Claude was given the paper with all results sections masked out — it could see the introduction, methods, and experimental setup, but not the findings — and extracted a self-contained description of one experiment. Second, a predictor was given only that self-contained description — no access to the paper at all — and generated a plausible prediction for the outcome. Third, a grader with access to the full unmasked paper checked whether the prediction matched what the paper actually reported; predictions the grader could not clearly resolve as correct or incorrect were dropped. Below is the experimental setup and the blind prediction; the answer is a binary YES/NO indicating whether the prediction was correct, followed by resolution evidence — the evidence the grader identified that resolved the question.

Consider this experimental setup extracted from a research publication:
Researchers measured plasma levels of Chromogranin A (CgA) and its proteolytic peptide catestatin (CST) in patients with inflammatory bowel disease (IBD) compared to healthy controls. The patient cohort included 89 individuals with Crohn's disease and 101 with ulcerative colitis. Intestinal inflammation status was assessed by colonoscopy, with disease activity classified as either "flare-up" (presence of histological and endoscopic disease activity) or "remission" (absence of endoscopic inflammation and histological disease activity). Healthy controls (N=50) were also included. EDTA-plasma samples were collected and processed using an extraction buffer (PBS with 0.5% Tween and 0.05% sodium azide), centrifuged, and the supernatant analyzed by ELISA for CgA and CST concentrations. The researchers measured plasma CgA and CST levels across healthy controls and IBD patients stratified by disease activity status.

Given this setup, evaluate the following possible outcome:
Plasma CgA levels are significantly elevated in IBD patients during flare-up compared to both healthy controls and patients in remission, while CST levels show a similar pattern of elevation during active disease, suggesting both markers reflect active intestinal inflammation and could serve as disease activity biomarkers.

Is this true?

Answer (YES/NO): NO